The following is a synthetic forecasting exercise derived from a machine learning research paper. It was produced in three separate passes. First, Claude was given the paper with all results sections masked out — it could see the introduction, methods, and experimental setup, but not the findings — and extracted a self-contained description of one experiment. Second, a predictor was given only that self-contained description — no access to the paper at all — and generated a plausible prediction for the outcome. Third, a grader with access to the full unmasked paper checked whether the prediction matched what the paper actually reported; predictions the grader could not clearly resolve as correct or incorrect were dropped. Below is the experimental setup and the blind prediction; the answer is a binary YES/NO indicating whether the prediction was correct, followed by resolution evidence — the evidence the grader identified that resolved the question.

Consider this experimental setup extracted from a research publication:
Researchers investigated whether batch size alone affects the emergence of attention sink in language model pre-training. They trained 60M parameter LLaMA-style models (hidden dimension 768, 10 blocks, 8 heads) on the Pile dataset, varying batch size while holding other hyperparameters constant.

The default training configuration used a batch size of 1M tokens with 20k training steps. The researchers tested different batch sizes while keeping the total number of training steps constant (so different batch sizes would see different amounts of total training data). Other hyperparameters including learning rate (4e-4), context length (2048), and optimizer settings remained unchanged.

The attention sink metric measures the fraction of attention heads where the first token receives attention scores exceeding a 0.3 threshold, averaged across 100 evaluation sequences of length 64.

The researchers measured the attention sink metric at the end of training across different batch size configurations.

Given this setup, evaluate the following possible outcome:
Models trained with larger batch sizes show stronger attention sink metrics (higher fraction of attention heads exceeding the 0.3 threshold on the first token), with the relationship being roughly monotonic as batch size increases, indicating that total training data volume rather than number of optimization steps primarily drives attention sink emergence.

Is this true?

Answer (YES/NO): NO